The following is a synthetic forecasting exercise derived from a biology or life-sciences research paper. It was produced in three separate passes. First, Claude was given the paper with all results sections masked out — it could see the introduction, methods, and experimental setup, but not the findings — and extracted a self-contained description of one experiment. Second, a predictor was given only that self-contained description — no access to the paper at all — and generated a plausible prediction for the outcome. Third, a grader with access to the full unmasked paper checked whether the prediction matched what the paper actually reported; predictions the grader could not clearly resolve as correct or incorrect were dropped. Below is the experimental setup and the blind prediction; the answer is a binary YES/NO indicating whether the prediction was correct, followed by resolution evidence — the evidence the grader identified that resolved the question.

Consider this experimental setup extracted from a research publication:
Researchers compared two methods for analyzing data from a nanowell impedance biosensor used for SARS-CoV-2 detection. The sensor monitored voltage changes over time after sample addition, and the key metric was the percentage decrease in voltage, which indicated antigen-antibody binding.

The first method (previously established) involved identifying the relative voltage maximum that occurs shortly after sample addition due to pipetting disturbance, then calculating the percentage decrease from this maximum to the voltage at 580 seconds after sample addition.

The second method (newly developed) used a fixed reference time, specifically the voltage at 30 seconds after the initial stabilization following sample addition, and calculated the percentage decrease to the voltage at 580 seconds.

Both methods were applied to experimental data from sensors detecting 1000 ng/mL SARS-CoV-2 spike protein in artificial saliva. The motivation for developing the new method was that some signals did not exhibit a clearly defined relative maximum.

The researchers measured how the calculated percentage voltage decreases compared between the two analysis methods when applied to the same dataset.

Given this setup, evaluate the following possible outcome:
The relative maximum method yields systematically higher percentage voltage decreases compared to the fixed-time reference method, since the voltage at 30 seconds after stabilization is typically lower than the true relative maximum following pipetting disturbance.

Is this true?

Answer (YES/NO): YES